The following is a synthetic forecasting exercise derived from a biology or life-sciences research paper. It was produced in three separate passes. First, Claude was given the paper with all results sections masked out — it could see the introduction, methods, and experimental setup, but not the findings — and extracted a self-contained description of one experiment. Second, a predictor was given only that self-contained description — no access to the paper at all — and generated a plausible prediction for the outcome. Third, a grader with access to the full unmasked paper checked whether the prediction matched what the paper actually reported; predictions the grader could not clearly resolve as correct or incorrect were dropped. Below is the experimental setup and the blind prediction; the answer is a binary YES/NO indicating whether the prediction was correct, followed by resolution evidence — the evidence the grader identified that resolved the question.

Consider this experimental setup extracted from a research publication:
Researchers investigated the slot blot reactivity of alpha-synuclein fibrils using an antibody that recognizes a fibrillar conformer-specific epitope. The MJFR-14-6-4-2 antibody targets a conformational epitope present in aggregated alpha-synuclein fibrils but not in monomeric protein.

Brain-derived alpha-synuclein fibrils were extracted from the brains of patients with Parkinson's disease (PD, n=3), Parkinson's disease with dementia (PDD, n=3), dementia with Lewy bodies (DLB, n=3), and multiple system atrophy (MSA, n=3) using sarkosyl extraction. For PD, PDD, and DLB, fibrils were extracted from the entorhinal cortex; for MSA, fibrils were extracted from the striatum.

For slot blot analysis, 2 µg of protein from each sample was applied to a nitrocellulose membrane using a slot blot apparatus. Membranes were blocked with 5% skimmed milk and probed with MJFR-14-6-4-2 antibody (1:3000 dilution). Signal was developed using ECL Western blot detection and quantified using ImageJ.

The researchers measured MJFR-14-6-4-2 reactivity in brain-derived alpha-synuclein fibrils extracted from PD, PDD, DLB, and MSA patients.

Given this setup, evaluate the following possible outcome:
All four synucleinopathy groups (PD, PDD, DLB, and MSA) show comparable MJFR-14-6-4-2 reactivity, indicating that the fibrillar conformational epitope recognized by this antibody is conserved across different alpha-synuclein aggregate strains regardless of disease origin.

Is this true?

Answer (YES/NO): NO